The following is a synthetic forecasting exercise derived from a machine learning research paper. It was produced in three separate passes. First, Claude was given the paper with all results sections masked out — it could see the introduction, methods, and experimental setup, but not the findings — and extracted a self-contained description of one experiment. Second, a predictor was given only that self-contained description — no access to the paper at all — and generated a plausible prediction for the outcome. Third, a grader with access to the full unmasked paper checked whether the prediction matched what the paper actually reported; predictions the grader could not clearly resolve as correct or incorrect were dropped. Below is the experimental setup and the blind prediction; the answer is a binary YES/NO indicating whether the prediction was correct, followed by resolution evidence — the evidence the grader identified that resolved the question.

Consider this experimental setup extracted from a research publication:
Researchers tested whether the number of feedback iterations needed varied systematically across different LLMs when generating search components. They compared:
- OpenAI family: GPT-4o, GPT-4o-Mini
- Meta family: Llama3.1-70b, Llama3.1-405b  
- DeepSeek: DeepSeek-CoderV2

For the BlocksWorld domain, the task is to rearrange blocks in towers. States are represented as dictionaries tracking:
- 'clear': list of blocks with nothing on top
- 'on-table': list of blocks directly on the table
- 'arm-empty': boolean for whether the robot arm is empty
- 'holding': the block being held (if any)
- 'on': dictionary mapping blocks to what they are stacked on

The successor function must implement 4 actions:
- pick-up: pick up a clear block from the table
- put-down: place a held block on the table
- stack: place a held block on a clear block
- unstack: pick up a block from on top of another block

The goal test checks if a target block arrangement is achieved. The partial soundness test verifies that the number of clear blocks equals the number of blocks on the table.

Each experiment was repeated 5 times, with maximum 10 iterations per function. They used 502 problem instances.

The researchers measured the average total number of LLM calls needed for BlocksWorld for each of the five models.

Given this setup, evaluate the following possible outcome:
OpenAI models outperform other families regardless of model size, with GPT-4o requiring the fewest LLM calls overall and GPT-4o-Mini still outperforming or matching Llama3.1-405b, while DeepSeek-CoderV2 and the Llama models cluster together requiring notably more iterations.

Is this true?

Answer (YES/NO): NO